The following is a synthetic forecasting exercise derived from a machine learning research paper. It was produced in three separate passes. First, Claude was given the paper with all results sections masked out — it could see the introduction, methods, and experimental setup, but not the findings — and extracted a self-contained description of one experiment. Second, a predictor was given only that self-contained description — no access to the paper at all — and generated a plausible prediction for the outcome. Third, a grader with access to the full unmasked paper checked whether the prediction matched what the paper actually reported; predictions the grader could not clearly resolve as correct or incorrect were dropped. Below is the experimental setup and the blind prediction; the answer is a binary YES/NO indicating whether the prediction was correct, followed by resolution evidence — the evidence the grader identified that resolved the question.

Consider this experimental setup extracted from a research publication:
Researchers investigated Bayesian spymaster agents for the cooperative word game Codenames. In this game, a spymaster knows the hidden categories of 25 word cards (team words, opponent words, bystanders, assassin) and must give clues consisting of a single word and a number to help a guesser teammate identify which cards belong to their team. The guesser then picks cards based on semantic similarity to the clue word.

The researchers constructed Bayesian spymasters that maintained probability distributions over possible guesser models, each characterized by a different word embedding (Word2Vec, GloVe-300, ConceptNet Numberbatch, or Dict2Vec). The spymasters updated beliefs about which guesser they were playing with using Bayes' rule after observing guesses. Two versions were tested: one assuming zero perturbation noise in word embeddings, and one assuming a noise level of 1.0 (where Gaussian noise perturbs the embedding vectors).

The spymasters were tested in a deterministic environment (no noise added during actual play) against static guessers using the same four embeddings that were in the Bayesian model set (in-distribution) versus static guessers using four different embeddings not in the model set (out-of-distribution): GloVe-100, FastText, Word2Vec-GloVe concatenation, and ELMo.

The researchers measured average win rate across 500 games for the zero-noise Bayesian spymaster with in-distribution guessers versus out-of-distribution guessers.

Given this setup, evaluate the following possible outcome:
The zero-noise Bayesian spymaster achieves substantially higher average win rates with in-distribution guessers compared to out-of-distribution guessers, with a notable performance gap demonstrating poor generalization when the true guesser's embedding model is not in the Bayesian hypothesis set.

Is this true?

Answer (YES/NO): NO